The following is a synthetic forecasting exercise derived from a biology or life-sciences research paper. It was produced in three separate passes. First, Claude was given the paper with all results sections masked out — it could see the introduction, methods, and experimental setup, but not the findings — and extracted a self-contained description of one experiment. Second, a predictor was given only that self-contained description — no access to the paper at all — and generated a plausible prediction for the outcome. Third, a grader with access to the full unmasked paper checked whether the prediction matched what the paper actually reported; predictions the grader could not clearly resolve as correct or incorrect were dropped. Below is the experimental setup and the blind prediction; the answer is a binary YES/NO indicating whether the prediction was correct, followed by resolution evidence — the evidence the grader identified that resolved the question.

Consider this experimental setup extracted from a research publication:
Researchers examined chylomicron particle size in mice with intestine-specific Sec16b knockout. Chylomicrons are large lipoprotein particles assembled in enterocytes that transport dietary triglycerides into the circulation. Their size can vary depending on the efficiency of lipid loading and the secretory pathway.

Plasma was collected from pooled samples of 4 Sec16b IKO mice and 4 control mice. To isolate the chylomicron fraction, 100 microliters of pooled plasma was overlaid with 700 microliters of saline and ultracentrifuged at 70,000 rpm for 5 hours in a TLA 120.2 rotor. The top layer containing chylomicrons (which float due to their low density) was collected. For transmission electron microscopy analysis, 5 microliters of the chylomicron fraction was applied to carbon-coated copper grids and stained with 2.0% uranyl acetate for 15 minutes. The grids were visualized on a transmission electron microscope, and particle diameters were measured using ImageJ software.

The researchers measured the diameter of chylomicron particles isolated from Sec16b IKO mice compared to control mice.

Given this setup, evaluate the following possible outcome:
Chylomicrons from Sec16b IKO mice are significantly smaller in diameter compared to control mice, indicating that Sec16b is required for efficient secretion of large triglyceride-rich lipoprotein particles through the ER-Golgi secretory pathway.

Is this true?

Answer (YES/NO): YES